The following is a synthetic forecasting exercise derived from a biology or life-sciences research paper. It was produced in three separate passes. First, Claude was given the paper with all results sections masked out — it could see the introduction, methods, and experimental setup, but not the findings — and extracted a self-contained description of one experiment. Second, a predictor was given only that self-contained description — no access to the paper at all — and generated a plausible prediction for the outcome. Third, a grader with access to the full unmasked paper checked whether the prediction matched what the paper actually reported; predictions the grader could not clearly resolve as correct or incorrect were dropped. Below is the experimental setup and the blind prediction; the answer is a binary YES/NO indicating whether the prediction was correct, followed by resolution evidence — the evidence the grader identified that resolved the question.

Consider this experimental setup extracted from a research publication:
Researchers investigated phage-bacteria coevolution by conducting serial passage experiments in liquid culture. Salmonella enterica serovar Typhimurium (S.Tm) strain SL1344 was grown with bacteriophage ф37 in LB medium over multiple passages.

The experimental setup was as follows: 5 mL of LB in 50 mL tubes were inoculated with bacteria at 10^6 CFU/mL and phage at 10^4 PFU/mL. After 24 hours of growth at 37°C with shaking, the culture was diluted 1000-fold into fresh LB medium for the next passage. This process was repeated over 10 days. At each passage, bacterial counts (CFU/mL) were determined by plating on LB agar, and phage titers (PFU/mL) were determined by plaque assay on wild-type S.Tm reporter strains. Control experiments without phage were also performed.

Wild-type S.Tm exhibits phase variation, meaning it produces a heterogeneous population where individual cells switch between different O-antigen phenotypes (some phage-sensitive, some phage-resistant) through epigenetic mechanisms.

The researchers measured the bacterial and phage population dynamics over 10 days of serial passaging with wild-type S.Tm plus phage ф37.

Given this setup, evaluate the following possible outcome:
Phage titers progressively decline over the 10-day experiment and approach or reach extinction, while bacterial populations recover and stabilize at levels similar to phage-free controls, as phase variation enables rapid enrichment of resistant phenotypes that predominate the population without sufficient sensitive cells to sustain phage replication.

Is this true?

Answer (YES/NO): NO